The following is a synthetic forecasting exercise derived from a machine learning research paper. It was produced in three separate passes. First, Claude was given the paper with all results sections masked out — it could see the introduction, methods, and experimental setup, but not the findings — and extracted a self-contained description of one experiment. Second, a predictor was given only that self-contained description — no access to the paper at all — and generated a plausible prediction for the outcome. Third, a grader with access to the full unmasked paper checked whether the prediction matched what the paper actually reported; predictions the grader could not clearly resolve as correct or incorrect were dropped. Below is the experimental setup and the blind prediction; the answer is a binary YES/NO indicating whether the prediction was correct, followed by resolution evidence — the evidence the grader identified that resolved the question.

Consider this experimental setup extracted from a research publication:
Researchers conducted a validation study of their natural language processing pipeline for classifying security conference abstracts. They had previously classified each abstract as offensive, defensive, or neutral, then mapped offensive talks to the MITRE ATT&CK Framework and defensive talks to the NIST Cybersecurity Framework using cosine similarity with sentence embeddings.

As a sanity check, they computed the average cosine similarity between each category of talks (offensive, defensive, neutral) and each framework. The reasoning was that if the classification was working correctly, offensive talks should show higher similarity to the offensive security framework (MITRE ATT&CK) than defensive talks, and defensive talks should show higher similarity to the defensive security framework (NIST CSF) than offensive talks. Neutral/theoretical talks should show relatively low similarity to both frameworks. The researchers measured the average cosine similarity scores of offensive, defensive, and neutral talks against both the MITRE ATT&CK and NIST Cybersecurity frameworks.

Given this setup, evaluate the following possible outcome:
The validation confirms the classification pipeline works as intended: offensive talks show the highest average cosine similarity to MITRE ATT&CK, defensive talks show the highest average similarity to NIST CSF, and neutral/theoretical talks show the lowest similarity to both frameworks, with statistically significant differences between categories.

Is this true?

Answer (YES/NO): NO